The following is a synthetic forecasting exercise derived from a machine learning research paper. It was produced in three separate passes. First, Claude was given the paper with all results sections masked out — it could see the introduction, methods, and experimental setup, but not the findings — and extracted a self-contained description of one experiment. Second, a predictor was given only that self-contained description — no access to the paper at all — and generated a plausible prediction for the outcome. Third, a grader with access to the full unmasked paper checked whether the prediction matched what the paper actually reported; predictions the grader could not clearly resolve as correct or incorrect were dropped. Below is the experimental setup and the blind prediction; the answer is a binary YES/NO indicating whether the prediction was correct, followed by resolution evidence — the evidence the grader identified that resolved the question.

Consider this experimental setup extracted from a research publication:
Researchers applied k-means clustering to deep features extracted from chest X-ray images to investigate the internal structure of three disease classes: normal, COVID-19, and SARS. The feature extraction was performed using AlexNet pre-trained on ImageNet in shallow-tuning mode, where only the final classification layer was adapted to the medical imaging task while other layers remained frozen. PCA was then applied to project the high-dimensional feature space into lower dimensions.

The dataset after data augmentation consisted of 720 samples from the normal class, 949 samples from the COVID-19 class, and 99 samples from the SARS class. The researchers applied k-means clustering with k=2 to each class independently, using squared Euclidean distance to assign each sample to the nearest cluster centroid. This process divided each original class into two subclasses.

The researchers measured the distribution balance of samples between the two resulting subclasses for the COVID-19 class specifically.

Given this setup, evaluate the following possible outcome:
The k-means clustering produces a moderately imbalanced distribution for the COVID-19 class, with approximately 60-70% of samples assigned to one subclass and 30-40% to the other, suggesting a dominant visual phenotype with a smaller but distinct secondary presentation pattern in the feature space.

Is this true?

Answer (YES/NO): NO